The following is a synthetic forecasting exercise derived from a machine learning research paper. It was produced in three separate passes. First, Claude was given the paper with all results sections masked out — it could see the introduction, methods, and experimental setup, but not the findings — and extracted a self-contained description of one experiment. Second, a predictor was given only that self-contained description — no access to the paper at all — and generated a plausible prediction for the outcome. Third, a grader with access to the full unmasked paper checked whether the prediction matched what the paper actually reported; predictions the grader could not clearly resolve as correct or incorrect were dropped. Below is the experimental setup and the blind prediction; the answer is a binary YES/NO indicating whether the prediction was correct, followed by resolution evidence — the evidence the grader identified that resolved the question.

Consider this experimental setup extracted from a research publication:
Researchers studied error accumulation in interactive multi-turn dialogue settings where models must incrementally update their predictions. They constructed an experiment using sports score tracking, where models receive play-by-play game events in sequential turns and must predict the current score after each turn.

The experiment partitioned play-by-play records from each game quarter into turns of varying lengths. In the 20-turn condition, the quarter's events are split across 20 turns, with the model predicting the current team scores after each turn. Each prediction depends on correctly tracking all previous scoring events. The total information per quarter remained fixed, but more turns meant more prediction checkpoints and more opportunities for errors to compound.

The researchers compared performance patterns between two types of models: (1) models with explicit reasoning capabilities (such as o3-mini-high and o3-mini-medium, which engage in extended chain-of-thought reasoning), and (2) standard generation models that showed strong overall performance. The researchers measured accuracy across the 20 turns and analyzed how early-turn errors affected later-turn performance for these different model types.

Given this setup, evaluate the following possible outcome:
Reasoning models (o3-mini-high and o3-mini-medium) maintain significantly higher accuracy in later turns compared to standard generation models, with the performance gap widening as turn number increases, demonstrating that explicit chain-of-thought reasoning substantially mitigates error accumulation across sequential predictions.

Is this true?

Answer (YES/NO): NO